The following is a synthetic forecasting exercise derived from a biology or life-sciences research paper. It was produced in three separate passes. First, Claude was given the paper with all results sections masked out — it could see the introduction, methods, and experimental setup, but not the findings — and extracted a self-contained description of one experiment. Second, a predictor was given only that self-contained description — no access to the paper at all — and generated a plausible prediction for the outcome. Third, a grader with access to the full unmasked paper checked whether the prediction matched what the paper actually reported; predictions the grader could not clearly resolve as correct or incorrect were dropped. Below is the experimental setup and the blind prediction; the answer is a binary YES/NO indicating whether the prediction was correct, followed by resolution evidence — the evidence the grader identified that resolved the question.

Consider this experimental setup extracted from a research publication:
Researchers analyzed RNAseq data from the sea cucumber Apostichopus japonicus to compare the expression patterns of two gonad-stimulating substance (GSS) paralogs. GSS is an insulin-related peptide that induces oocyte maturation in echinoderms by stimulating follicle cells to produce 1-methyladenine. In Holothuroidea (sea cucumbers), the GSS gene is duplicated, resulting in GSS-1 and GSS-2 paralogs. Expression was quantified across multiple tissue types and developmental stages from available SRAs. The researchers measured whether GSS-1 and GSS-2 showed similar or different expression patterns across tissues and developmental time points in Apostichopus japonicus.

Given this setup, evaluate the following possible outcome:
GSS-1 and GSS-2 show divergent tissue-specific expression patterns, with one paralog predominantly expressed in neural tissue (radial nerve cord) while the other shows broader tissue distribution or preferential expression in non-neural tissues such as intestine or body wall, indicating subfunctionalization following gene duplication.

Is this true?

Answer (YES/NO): NO